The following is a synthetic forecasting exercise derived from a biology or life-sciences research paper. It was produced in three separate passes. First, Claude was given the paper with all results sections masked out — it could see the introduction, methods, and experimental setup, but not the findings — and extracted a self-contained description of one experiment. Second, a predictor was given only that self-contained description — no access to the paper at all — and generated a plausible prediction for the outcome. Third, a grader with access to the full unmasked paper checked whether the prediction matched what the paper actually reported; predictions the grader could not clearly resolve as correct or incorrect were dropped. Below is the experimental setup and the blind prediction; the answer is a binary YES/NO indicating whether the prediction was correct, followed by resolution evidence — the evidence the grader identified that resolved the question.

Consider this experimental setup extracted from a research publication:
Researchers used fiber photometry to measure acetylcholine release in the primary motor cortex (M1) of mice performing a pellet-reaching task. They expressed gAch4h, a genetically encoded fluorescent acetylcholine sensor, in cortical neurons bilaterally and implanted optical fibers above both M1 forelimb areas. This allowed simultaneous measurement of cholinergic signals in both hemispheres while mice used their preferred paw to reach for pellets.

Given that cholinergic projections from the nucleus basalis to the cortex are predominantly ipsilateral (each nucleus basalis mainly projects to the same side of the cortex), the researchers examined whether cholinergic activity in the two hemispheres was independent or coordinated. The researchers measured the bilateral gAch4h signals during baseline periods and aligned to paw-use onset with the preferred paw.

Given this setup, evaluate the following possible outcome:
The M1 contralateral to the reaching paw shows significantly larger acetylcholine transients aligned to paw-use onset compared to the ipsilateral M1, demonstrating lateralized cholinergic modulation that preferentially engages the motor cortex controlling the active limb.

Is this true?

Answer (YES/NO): YES